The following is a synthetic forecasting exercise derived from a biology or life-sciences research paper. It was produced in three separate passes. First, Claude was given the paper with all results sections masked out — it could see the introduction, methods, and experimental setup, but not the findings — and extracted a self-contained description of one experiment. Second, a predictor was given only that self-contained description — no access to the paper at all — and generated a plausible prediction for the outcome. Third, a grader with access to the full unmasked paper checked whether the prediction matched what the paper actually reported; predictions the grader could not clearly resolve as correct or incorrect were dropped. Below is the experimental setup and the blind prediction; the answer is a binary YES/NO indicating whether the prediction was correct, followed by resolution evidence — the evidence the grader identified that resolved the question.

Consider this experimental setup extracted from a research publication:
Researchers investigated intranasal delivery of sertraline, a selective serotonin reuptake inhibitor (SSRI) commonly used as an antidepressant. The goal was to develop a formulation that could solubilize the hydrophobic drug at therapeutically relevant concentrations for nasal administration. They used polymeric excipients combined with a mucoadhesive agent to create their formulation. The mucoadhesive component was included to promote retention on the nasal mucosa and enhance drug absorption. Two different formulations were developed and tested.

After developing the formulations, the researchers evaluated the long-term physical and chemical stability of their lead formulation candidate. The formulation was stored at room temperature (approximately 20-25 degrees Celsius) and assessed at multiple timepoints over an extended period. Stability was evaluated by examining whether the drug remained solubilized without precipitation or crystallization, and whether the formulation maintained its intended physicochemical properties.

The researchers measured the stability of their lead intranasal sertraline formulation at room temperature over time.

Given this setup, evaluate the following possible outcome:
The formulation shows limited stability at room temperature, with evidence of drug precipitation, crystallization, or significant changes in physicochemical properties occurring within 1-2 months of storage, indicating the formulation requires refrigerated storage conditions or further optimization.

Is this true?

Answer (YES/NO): NO